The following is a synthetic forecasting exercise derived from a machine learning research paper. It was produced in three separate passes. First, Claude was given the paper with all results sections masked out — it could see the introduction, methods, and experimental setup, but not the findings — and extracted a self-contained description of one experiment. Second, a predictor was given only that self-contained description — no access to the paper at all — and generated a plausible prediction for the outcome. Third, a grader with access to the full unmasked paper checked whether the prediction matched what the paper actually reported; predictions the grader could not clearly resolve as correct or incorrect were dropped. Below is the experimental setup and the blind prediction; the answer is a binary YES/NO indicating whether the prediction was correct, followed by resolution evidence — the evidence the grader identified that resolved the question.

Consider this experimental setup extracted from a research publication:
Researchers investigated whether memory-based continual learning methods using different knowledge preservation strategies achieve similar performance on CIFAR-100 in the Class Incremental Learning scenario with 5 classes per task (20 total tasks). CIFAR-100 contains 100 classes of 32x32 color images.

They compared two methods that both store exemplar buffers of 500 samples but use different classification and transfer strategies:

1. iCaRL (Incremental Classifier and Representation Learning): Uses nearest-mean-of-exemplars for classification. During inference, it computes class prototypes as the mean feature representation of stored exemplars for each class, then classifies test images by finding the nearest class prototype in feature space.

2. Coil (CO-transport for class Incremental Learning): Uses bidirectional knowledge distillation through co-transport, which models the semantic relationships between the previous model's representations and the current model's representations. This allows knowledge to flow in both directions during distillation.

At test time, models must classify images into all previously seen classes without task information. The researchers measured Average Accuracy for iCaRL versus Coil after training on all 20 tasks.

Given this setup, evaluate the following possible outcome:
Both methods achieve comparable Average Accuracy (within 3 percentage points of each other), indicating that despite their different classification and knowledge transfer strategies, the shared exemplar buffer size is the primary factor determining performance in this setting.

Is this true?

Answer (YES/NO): NO